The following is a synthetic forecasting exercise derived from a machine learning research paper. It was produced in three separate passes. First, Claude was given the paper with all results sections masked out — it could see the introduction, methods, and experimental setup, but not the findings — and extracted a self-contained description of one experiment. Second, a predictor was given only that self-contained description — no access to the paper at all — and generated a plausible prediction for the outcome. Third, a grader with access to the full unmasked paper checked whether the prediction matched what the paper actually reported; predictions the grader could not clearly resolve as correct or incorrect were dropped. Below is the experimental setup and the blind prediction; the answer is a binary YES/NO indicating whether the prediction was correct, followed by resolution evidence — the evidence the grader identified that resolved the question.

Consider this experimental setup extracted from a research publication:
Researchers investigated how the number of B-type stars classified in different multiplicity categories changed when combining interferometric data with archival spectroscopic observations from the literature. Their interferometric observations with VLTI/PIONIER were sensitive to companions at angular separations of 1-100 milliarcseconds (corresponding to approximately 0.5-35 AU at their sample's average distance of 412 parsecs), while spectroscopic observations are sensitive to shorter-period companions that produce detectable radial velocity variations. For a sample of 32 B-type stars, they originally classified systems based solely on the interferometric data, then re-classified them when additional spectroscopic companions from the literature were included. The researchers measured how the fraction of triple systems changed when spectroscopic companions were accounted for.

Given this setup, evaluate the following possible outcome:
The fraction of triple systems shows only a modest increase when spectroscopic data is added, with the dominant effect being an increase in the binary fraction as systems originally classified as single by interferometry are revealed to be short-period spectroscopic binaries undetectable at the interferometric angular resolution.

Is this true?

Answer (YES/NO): NO